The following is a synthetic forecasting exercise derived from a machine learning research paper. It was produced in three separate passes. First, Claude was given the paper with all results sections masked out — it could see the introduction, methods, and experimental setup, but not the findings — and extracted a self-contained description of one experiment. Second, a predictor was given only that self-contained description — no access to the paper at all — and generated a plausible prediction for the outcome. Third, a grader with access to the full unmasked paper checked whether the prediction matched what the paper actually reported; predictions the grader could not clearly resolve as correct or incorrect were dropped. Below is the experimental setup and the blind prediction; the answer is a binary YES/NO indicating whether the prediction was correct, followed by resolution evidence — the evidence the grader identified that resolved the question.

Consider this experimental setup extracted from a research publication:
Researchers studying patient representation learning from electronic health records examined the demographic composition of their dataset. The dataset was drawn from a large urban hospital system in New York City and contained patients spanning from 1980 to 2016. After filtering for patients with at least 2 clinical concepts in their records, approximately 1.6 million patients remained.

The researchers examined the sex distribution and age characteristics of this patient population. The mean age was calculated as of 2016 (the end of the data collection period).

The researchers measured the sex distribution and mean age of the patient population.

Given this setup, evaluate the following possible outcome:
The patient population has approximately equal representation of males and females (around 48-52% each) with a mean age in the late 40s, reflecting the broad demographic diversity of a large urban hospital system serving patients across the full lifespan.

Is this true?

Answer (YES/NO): NO